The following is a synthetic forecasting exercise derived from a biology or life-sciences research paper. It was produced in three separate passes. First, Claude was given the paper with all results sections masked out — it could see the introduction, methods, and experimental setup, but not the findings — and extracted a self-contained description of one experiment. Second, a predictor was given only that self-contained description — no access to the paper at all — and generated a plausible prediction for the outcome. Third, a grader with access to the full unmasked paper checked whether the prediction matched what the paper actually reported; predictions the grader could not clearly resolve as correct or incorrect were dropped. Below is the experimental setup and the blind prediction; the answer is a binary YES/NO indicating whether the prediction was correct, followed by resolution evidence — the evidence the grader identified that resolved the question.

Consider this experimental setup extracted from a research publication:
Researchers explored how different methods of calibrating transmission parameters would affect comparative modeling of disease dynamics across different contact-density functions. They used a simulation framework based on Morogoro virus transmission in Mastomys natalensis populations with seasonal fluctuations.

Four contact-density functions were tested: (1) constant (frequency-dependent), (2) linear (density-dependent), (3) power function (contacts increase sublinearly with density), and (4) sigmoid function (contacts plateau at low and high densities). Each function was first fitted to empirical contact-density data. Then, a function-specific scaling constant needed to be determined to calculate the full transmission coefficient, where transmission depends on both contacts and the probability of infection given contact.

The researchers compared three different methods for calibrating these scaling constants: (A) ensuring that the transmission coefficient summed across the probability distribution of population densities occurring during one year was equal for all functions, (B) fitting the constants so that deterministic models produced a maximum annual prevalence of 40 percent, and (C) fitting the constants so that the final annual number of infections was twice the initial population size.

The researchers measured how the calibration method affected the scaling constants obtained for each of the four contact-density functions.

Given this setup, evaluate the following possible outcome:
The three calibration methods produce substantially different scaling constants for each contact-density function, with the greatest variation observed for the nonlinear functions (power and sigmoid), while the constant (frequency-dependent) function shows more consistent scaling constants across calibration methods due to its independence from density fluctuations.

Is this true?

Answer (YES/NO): NO